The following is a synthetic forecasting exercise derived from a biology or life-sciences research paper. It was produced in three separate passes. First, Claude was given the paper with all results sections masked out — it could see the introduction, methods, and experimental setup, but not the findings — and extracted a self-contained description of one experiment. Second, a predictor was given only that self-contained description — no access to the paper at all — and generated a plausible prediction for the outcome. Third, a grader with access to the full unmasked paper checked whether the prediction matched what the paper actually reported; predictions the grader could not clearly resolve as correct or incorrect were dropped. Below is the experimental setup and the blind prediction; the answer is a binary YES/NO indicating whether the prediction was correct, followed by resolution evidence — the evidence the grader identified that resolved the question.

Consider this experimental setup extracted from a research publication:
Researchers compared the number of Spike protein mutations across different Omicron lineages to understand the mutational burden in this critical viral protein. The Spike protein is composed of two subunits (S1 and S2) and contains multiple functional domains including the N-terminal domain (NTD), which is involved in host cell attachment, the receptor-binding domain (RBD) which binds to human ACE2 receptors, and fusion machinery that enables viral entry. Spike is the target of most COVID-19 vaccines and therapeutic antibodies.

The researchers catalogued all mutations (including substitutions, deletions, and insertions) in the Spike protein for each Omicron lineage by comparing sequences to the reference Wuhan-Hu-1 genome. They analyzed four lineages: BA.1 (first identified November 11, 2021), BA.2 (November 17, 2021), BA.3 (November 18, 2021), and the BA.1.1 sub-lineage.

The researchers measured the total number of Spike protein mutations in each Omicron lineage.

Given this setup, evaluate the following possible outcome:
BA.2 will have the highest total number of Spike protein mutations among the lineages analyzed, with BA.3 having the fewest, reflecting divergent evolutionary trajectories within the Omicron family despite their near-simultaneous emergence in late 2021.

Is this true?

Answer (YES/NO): NO